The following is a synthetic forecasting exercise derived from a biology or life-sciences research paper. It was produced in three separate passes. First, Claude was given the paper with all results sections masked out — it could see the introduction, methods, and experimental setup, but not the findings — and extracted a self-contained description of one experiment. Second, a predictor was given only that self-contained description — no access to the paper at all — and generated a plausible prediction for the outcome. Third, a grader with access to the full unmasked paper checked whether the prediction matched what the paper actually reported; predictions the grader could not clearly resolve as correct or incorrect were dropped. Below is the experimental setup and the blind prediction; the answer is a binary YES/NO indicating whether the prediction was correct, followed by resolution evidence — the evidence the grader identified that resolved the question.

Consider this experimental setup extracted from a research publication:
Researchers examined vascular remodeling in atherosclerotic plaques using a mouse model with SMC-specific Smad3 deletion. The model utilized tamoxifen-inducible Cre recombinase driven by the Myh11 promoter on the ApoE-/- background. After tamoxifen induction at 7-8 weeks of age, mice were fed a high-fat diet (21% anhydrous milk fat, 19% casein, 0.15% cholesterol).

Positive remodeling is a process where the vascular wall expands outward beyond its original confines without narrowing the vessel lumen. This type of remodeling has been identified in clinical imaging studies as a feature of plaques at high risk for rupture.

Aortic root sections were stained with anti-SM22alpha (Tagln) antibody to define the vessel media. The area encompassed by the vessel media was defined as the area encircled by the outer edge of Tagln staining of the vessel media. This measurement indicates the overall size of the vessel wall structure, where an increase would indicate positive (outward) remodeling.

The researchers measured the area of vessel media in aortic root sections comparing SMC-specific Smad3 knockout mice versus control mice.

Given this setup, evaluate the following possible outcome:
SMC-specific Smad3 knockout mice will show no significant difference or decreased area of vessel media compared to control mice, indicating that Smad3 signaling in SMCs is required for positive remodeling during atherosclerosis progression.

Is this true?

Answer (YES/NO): NO